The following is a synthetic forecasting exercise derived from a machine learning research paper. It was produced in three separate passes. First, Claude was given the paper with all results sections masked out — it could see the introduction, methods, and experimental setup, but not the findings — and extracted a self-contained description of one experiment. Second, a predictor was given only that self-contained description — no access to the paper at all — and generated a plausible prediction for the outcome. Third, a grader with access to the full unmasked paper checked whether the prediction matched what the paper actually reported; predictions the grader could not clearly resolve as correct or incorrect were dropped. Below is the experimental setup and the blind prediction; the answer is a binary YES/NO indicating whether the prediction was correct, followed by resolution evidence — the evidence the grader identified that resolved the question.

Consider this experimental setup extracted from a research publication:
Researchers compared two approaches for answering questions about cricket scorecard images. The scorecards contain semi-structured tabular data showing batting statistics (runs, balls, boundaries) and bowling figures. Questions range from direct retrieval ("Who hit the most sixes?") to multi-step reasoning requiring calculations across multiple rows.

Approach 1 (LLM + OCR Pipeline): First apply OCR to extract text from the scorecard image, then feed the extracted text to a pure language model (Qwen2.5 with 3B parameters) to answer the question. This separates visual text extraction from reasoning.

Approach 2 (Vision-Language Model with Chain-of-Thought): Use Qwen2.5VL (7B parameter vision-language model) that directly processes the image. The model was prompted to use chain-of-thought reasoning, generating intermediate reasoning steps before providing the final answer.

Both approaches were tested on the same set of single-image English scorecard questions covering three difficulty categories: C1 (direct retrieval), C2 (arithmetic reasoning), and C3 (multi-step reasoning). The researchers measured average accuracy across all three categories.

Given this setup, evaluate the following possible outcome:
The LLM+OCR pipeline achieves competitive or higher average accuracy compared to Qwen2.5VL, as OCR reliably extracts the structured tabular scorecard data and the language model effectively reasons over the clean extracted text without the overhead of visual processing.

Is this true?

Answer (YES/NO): NO